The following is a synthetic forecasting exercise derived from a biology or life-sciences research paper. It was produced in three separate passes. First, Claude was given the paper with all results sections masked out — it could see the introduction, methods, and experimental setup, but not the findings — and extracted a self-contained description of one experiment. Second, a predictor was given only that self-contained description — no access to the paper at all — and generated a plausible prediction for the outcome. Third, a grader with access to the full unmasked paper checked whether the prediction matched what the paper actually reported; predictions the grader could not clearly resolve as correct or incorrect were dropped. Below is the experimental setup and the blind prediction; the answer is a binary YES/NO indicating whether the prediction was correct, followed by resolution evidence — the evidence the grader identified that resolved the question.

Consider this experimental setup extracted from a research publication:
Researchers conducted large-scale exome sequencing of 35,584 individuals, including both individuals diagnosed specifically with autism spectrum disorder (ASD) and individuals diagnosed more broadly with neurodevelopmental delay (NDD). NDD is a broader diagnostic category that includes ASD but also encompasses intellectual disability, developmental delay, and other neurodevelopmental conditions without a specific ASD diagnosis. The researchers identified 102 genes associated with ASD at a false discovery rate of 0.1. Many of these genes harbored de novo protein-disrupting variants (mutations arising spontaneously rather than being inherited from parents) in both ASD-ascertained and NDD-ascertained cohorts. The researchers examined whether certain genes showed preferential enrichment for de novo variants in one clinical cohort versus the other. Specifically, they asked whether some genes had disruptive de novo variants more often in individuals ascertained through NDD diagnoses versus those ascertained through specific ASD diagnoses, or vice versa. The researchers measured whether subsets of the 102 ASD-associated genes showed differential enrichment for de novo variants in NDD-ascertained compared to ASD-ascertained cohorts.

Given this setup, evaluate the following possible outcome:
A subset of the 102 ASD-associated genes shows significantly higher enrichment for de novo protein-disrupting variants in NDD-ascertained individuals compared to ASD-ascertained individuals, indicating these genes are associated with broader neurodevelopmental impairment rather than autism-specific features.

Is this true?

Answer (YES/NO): YES